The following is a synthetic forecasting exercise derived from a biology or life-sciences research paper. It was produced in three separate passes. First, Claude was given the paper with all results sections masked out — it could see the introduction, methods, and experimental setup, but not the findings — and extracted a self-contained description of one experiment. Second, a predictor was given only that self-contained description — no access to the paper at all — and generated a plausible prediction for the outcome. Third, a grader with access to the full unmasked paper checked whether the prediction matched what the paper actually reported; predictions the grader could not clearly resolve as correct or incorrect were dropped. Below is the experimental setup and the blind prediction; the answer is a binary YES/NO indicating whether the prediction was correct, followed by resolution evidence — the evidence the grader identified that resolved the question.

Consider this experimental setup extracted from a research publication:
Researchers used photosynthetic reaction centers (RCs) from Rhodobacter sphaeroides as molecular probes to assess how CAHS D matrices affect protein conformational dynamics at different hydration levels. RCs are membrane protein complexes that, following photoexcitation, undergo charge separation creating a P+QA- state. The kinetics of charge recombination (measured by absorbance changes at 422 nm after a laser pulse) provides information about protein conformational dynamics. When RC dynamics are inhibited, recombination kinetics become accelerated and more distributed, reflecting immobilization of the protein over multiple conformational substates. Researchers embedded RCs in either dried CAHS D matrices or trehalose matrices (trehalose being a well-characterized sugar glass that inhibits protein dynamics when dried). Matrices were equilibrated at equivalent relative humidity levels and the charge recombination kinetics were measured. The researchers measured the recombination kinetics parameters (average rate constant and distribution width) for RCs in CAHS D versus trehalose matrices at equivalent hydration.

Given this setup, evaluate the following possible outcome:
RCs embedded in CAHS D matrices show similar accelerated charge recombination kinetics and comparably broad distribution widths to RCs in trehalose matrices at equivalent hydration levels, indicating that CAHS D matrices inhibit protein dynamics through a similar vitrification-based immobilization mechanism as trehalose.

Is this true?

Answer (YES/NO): YES